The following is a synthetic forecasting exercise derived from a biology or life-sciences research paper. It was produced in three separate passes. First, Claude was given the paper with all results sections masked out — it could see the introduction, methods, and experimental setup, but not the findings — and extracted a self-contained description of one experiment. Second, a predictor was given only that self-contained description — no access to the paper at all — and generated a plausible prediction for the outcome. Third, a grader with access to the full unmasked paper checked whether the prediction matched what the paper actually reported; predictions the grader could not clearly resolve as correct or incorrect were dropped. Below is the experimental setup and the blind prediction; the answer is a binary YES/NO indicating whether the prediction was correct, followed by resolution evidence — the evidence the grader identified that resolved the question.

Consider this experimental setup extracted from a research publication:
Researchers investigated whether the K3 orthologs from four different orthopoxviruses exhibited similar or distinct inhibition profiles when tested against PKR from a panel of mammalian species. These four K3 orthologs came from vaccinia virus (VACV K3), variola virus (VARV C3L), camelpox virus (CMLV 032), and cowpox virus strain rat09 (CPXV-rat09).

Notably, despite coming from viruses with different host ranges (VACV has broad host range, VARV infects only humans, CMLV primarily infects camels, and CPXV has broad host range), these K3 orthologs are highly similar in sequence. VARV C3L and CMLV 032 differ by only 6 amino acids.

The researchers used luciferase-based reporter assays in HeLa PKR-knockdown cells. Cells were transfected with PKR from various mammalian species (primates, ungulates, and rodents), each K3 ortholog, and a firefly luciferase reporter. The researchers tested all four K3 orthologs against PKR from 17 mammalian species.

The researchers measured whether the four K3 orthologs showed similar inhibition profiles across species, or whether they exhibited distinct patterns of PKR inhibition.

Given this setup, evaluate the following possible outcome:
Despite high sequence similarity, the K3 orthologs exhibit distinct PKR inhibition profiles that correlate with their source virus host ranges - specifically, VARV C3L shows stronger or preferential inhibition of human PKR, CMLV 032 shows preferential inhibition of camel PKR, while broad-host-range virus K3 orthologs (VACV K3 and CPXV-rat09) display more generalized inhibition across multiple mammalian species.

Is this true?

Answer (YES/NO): NO